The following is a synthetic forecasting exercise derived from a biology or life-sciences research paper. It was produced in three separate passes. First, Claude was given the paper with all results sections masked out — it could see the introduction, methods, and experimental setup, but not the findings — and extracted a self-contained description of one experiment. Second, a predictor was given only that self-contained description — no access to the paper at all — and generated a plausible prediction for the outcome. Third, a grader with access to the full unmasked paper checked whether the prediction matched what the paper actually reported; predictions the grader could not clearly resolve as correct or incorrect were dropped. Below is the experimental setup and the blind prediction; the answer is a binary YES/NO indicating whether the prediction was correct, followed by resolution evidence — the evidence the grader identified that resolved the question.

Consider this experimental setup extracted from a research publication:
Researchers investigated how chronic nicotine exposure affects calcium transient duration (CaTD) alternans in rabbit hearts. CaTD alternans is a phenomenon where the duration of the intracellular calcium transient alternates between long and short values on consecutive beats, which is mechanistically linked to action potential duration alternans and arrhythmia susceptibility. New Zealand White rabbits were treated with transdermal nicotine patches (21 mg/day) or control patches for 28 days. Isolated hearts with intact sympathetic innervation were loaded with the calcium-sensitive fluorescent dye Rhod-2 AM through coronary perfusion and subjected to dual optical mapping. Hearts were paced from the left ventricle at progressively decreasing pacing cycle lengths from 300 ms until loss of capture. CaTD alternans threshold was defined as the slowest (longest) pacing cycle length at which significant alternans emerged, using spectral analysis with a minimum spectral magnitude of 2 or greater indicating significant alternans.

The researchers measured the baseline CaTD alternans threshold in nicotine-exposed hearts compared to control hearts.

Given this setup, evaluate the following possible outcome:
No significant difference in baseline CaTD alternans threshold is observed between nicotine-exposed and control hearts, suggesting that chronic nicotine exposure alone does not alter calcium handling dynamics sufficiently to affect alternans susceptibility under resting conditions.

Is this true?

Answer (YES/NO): NO